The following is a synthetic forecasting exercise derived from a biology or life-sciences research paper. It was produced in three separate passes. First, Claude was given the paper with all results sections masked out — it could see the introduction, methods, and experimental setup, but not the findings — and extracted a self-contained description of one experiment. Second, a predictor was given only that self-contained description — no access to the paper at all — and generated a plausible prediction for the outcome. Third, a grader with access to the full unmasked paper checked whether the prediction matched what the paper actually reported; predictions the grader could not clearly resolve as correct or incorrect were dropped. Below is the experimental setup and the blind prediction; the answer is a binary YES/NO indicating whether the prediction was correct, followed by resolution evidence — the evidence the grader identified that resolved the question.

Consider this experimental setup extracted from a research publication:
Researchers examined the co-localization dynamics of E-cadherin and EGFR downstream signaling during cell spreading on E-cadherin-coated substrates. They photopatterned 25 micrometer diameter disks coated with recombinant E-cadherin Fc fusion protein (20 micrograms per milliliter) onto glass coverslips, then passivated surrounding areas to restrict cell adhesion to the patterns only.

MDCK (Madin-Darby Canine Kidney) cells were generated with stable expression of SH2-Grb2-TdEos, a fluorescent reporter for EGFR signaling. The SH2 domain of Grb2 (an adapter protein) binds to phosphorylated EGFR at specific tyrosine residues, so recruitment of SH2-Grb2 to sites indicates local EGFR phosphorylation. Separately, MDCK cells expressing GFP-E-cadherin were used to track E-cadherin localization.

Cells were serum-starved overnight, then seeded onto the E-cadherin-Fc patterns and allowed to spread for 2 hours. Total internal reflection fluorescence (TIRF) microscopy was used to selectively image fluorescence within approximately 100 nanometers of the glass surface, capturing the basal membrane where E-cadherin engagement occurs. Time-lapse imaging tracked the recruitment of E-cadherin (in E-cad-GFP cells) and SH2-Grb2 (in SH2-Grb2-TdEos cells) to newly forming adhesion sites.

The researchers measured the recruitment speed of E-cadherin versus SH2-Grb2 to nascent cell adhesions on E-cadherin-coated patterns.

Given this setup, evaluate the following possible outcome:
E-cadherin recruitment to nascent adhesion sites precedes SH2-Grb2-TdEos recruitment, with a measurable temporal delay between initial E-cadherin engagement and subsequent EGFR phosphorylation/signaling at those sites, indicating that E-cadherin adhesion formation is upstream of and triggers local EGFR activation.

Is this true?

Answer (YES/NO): NO